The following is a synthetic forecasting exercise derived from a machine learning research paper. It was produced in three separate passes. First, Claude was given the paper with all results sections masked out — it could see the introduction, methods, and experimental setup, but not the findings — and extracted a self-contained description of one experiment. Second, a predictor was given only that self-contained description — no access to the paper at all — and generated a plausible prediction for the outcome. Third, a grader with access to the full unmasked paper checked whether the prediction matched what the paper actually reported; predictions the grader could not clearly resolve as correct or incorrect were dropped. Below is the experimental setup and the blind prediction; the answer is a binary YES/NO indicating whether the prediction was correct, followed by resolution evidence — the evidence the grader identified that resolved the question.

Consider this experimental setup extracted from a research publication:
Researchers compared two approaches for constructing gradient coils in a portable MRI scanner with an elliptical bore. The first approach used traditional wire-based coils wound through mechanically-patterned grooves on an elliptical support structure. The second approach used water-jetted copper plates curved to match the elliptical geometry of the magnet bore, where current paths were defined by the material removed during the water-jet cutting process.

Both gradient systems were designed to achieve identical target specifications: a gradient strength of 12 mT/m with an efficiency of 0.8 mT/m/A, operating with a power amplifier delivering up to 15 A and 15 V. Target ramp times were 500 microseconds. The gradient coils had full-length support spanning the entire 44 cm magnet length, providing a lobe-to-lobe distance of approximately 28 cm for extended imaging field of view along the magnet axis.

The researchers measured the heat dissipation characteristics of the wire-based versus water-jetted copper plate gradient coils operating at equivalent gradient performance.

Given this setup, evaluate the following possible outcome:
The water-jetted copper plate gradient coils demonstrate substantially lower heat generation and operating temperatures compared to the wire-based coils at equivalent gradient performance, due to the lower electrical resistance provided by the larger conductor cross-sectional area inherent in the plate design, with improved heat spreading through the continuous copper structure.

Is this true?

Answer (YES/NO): YES